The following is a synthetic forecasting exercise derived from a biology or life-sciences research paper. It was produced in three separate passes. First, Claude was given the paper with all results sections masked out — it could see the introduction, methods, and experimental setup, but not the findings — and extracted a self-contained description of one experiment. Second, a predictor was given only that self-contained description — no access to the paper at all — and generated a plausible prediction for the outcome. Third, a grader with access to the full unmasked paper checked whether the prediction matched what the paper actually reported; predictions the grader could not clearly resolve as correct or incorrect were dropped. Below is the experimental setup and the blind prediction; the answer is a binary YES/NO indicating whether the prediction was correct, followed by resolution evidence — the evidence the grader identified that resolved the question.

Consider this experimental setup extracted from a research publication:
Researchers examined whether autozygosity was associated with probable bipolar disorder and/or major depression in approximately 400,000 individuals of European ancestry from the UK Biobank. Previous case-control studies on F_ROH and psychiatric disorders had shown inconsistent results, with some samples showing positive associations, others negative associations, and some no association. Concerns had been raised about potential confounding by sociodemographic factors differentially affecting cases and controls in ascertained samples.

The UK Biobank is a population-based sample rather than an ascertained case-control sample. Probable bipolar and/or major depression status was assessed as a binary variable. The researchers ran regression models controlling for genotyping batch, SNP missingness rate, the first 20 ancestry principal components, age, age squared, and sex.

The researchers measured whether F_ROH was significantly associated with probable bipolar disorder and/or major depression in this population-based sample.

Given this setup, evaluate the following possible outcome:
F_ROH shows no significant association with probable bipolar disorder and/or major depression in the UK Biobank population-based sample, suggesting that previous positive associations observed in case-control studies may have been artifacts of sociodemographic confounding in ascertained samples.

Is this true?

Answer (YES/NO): YES